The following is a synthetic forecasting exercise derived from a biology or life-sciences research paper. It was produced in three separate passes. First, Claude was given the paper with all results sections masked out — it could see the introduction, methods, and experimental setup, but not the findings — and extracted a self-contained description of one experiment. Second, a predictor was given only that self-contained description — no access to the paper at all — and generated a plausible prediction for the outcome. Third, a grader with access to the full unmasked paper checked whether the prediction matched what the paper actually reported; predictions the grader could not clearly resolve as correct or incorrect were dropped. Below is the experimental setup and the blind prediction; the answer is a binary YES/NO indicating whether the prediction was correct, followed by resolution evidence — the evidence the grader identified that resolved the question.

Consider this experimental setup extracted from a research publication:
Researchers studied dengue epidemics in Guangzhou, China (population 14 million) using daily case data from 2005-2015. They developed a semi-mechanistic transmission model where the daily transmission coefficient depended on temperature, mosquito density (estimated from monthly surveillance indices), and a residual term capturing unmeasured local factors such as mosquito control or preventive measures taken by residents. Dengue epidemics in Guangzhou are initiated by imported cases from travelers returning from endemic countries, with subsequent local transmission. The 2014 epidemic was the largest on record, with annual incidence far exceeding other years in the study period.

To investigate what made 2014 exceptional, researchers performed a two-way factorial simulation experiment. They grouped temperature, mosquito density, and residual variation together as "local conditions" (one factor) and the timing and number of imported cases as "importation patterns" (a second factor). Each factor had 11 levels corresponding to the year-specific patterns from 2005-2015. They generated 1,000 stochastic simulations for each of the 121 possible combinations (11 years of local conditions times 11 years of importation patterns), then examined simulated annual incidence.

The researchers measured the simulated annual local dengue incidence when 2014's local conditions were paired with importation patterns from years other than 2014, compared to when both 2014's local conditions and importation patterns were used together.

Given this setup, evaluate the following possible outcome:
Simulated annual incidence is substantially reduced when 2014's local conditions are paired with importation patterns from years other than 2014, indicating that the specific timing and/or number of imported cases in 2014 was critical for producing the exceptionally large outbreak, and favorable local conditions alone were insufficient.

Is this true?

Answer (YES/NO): NO